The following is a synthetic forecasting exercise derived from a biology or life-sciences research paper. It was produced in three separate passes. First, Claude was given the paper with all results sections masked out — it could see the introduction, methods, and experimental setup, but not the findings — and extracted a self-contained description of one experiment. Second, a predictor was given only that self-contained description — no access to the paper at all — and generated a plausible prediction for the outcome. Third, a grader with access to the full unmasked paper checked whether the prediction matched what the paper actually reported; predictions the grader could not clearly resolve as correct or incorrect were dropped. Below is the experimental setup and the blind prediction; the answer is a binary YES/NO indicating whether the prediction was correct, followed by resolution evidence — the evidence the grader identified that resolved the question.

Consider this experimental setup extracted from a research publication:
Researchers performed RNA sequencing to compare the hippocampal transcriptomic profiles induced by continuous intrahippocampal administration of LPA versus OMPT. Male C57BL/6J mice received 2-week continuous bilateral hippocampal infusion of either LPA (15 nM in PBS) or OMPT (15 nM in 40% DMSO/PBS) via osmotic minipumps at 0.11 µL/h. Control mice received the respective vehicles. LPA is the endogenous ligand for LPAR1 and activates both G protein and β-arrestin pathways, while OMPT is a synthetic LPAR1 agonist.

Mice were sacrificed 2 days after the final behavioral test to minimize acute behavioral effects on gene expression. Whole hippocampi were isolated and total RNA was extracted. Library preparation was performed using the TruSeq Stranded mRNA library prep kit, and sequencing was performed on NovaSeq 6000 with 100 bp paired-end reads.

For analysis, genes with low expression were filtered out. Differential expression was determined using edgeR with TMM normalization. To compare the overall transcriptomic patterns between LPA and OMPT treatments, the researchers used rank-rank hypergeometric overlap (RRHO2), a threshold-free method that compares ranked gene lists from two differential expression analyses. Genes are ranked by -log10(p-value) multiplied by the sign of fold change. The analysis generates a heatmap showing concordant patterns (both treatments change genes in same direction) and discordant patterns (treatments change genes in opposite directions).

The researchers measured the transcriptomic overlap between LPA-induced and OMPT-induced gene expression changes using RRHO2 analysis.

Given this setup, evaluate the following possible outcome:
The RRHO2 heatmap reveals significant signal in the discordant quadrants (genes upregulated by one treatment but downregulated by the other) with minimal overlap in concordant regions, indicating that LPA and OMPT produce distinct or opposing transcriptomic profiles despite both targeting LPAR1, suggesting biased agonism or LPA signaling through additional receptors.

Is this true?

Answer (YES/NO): YES